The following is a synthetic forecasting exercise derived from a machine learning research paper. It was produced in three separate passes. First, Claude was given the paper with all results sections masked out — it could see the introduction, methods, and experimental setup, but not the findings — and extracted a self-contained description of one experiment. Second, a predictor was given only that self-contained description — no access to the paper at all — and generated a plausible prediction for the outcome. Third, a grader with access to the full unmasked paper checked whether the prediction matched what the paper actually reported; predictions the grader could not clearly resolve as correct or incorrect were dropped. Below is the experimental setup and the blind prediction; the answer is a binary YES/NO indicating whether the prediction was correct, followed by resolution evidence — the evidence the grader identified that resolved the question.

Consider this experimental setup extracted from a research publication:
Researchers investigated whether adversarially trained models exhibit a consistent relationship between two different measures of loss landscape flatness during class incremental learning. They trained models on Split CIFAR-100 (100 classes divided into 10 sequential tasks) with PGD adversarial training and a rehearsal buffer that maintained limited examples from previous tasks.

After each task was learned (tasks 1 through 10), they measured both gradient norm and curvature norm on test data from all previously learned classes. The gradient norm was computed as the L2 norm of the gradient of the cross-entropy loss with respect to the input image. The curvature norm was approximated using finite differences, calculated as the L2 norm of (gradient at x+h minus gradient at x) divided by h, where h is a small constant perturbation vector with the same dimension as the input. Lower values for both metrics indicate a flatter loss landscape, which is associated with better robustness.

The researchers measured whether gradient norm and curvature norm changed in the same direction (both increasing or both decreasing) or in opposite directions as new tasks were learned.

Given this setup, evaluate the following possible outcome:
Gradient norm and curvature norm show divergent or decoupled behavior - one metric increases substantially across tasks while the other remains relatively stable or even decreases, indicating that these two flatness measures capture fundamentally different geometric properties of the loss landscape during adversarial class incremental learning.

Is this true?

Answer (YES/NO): NO